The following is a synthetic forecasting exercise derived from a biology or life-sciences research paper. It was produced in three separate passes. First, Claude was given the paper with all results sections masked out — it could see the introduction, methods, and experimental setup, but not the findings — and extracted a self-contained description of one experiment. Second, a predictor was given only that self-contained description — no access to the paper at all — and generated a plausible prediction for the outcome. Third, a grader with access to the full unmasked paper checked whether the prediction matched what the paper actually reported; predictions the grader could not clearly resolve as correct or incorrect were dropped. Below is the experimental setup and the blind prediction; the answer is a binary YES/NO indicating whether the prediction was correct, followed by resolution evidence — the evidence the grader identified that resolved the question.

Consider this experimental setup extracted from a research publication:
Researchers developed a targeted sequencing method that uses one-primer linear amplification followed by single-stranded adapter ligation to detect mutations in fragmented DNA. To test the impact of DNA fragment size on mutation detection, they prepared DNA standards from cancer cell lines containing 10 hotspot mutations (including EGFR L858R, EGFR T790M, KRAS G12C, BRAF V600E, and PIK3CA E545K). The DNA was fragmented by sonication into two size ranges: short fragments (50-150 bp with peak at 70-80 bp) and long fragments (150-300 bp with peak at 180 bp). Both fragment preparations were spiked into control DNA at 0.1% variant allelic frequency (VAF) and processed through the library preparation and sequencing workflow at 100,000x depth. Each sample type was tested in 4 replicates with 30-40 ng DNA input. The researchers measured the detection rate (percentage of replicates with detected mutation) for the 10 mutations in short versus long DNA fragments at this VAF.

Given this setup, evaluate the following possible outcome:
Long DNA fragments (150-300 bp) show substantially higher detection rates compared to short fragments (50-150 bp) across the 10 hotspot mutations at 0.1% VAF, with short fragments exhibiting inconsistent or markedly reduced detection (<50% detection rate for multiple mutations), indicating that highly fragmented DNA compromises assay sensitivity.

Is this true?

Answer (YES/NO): NO